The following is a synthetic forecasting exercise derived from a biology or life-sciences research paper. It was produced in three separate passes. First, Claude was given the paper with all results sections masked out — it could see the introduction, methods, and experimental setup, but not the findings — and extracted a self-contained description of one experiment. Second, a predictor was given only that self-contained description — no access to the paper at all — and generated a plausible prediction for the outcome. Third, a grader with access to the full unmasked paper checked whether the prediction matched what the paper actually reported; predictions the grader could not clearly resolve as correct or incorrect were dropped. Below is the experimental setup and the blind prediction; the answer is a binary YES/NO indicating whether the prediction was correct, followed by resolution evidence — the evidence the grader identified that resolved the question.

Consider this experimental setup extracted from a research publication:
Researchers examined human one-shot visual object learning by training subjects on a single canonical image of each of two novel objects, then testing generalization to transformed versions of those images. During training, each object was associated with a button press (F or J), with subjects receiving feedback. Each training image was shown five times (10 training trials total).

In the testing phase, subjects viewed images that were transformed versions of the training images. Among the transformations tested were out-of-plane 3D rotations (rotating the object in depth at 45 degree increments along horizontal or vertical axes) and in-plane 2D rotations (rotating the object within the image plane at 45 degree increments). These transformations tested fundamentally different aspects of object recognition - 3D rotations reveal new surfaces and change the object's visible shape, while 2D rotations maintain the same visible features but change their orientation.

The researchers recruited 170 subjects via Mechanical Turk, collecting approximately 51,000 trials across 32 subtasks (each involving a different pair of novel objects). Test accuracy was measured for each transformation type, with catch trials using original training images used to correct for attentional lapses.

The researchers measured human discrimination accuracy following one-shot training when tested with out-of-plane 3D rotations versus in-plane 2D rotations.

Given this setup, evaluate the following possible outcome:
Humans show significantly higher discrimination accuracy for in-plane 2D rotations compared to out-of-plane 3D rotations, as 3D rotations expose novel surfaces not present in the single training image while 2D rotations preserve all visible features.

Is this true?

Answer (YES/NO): YES